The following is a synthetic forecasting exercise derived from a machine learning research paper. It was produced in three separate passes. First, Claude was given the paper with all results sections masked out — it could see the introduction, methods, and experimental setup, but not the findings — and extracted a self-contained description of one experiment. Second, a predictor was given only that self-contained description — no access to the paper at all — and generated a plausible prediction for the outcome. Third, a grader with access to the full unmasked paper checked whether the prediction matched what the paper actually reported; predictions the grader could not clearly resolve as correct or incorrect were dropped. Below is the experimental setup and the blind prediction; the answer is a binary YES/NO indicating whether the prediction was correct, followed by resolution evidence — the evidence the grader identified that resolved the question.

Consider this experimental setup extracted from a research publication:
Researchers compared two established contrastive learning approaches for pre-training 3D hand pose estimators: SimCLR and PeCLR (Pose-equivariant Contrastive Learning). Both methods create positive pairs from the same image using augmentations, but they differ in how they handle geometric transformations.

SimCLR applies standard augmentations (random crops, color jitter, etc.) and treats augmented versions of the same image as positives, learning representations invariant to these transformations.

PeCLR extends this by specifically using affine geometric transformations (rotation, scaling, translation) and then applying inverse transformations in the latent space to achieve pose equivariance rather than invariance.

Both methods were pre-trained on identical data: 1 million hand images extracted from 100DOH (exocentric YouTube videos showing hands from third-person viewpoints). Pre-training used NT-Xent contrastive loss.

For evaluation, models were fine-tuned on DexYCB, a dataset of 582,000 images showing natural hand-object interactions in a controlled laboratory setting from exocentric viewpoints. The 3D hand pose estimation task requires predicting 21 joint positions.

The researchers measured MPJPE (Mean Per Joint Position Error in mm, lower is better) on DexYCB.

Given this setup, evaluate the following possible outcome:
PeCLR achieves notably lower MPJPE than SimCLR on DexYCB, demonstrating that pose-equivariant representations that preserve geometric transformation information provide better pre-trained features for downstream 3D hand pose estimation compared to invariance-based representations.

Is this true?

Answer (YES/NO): YES